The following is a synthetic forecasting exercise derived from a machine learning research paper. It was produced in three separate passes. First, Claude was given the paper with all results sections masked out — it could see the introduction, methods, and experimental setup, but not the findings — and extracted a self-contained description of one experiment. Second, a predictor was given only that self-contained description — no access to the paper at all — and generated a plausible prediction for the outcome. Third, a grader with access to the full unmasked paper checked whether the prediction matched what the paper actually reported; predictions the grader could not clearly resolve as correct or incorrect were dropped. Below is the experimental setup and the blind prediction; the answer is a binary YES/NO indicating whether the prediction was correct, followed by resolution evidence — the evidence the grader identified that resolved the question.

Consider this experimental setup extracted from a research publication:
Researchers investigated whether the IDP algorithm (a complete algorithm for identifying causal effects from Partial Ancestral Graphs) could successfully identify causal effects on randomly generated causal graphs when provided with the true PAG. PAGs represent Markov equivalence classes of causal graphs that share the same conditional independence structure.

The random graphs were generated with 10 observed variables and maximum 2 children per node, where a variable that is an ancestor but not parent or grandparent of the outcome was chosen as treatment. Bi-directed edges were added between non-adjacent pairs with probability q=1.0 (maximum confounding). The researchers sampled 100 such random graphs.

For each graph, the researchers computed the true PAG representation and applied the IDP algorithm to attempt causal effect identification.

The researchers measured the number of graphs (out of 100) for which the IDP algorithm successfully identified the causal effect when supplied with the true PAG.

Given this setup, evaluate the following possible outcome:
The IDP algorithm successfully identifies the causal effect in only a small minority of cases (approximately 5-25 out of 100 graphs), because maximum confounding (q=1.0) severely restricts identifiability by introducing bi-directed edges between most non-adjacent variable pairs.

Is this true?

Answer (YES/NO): NO